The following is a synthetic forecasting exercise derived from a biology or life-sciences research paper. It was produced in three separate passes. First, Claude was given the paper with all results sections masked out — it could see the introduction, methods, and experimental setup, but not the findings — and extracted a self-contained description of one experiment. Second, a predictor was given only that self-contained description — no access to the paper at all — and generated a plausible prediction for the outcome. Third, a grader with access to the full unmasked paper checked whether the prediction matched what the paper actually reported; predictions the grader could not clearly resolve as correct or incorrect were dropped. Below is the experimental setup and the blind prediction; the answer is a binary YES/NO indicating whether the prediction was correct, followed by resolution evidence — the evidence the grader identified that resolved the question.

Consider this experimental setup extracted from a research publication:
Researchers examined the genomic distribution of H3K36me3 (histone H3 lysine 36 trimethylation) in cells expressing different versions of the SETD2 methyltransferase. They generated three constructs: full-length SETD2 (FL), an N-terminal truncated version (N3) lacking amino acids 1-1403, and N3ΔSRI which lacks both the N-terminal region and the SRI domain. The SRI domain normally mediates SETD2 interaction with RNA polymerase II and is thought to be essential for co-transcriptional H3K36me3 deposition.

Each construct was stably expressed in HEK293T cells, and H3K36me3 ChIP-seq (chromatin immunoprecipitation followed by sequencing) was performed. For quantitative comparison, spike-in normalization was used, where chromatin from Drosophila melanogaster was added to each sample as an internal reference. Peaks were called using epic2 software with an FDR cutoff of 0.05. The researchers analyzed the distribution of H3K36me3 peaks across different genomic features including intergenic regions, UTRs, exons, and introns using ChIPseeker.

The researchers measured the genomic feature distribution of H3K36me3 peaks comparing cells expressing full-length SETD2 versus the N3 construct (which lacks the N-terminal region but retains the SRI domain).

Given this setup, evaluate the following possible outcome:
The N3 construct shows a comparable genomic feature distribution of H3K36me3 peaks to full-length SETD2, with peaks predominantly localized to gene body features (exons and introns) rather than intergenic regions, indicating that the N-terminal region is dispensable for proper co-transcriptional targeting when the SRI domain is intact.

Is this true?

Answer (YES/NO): NO